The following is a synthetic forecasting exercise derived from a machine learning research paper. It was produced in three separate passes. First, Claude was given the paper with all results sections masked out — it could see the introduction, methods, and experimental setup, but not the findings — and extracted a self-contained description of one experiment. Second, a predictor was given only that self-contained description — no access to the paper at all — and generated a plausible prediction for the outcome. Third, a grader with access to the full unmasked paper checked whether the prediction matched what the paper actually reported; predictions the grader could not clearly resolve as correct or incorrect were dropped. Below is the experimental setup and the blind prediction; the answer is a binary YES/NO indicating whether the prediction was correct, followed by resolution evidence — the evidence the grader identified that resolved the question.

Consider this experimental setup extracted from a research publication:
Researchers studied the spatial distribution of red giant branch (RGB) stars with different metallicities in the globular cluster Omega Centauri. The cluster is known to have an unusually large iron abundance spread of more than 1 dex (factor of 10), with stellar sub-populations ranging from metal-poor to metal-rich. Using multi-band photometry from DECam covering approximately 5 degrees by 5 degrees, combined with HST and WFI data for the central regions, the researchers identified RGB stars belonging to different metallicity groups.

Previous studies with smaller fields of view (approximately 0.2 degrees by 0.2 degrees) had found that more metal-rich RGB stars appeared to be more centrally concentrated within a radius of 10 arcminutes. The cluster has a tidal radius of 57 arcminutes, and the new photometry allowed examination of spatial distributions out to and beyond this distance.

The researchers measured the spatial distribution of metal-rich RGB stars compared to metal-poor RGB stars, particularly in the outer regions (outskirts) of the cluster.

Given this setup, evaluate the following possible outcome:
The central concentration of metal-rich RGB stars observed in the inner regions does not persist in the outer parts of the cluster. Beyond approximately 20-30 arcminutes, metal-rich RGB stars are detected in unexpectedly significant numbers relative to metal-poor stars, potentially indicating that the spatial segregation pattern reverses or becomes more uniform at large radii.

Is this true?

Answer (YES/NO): YES